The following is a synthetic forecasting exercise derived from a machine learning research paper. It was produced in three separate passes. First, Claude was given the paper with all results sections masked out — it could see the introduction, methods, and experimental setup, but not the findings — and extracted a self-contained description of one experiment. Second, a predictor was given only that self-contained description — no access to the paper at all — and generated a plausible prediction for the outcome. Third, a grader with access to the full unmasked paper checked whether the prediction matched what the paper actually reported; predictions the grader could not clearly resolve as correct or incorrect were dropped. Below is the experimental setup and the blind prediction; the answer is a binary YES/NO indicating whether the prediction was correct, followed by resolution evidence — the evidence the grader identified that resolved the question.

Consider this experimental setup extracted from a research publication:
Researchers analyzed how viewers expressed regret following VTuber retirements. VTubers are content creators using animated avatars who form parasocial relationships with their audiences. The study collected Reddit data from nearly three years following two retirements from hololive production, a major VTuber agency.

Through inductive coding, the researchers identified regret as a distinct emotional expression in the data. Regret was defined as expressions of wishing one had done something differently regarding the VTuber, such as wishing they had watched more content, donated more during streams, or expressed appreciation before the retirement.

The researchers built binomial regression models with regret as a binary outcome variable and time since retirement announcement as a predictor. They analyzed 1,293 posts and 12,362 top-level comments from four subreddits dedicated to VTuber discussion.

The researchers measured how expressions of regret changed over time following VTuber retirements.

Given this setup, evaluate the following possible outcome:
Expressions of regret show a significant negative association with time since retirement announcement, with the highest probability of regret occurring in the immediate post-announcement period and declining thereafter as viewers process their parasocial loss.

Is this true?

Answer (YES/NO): NO